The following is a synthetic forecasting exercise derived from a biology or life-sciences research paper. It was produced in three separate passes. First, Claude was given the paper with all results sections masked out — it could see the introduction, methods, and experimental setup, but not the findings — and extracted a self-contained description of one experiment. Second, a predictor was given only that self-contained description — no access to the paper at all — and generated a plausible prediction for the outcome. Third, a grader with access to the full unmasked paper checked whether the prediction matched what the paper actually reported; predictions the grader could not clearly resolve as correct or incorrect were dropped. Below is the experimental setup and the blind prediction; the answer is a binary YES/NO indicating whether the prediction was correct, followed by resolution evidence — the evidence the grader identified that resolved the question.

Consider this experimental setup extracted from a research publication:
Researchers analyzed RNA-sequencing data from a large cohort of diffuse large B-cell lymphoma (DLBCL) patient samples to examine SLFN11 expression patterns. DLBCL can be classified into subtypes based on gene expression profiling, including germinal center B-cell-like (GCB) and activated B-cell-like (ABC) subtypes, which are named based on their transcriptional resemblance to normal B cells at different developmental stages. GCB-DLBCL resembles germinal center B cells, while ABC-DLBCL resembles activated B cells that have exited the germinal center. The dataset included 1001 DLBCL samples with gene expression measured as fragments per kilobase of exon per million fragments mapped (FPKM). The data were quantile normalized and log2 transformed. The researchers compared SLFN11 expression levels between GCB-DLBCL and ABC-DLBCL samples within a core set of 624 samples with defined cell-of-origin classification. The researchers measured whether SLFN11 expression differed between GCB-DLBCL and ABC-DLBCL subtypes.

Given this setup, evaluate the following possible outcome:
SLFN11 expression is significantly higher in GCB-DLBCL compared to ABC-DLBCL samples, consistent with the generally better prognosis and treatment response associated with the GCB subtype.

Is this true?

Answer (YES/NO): NO